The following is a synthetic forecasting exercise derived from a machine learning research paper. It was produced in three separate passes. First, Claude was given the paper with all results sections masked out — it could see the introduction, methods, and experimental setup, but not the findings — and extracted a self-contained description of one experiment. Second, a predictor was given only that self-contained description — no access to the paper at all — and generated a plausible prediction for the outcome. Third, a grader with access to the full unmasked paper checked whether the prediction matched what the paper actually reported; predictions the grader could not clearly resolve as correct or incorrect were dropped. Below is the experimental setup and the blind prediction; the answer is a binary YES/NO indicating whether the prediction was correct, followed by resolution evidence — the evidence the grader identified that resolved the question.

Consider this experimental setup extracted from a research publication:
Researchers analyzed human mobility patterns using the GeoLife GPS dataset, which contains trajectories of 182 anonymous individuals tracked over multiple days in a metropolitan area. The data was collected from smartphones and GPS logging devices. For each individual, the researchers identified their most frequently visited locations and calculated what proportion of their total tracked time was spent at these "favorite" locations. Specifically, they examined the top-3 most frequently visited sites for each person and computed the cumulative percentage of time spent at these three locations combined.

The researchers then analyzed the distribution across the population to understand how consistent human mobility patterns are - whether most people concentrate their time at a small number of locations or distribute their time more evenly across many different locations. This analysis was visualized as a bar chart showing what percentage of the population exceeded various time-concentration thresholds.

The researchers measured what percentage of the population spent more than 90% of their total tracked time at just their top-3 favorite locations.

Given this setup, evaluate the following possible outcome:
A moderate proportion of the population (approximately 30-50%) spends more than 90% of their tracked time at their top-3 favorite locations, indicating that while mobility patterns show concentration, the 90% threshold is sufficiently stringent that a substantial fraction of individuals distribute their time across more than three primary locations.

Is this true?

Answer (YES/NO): YES